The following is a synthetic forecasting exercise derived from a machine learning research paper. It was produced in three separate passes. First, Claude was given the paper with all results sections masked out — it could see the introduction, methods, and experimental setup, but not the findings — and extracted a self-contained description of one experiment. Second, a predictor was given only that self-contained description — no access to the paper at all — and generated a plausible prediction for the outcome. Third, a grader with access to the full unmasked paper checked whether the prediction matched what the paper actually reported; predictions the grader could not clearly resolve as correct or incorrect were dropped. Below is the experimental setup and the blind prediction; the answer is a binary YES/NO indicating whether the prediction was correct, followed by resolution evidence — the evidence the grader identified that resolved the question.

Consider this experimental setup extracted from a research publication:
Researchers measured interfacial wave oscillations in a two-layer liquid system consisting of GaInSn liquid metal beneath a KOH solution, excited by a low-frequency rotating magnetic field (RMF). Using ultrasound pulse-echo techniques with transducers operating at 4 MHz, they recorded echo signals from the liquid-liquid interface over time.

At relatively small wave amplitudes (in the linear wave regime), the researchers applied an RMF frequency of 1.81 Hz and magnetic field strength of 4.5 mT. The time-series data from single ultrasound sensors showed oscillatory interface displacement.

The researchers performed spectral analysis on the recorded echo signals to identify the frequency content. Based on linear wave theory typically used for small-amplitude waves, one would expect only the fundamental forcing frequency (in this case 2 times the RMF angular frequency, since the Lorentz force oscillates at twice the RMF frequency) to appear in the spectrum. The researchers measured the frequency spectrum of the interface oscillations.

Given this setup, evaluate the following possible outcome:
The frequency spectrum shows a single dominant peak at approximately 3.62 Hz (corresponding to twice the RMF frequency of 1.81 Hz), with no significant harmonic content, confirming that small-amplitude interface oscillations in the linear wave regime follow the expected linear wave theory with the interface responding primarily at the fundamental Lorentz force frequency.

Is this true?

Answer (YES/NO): NO